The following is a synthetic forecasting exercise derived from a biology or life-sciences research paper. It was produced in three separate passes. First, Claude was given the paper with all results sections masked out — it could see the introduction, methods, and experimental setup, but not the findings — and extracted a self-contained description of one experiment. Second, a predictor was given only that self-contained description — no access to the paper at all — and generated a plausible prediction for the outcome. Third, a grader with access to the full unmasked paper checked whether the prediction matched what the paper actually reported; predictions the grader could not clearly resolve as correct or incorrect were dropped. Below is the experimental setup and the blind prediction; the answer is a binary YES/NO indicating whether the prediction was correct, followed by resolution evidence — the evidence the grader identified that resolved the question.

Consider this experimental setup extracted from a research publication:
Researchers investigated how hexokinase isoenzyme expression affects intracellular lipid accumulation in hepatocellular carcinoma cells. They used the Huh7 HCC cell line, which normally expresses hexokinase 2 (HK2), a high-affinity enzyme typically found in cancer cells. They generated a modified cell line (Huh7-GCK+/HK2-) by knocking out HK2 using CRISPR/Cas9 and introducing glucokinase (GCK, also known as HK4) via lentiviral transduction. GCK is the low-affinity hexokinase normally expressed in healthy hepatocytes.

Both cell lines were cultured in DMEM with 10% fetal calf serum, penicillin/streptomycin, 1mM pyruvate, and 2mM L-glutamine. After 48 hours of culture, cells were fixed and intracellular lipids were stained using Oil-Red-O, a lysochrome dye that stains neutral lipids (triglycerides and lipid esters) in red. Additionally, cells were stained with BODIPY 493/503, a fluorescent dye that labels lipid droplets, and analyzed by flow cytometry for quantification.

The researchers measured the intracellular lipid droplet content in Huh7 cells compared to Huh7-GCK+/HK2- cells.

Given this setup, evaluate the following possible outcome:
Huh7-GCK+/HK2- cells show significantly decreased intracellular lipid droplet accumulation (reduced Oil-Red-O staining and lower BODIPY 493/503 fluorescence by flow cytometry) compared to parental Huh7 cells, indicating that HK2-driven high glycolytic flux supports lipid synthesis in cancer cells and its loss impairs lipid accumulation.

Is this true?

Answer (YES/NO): NO